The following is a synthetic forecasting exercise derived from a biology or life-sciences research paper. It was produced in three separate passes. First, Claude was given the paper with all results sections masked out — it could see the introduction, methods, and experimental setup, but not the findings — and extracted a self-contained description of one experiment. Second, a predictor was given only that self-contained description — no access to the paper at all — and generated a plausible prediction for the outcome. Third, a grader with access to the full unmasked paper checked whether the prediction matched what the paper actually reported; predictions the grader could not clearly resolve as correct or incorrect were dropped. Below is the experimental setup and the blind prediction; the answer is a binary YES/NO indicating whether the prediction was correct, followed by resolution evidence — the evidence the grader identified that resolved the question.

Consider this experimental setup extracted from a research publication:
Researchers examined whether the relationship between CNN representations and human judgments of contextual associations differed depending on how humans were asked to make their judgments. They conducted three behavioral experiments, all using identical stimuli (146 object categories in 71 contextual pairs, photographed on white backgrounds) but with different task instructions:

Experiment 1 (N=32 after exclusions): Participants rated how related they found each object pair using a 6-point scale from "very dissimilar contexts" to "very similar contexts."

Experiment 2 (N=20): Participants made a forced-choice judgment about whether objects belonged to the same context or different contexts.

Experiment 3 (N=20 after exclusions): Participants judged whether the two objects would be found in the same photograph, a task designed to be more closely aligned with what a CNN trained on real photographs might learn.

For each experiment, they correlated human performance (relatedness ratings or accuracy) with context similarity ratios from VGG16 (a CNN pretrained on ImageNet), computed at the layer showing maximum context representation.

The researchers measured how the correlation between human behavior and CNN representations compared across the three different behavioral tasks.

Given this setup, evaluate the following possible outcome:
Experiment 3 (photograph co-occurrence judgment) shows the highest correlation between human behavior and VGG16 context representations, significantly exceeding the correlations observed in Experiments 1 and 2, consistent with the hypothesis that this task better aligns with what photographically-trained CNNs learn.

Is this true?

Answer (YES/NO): NO